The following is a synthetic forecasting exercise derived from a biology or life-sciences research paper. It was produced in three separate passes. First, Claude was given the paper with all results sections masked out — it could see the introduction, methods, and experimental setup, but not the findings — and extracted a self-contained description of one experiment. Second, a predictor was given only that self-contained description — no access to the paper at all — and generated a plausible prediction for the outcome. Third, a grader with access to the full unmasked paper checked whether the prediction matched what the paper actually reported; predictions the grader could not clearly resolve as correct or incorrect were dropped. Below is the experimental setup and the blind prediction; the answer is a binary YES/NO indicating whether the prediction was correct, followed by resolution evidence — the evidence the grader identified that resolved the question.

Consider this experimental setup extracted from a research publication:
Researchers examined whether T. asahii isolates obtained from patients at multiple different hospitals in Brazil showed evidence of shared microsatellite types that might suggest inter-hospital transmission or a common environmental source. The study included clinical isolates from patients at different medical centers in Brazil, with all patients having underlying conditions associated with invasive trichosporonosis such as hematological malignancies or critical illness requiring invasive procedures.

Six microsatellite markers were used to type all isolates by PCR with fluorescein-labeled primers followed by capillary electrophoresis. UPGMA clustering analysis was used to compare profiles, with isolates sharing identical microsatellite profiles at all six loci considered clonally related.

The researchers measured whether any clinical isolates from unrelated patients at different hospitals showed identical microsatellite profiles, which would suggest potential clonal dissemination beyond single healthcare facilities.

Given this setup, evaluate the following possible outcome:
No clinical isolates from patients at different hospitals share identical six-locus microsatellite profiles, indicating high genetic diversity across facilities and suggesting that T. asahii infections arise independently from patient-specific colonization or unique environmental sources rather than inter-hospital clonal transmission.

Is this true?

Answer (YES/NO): NO